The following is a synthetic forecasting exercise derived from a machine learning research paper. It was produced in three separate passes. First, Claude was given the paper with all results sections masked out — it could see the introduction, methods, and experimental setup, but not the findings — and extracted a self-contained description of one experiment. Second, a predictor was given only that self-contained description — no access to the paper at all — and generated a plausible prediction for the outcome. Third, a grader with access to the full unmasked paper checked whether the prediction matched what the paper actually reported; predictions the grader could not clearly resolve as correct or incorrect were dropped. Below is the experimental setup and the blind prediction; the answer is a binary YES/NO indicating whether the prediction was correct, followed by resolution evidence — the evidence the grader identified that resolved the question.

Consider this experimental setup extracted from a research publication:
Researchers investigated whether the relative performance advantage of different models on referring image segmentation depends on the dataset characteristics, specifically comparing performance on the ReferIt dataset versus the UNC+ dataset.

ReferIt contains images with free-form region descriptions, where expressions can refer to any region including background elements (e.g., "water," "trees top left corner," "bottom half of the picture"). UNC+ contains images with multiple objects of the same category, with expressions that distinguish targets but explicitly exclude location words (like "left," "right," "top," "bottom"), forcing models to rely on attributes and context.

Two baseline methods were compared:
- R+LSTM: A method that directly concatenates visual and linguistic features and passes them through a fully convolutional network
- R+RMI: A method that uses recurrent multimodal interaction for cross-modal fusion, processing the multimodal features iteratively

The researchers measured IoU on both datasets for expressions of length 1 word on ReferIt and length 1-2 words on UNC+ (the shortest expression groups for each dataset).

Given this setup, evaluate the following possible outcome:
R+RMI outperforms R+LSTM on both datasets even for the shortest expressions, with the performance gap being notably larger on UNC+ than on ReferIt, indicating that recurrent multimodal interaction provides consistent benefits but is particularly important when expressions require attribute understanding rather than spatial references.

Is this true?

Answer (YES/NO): YES